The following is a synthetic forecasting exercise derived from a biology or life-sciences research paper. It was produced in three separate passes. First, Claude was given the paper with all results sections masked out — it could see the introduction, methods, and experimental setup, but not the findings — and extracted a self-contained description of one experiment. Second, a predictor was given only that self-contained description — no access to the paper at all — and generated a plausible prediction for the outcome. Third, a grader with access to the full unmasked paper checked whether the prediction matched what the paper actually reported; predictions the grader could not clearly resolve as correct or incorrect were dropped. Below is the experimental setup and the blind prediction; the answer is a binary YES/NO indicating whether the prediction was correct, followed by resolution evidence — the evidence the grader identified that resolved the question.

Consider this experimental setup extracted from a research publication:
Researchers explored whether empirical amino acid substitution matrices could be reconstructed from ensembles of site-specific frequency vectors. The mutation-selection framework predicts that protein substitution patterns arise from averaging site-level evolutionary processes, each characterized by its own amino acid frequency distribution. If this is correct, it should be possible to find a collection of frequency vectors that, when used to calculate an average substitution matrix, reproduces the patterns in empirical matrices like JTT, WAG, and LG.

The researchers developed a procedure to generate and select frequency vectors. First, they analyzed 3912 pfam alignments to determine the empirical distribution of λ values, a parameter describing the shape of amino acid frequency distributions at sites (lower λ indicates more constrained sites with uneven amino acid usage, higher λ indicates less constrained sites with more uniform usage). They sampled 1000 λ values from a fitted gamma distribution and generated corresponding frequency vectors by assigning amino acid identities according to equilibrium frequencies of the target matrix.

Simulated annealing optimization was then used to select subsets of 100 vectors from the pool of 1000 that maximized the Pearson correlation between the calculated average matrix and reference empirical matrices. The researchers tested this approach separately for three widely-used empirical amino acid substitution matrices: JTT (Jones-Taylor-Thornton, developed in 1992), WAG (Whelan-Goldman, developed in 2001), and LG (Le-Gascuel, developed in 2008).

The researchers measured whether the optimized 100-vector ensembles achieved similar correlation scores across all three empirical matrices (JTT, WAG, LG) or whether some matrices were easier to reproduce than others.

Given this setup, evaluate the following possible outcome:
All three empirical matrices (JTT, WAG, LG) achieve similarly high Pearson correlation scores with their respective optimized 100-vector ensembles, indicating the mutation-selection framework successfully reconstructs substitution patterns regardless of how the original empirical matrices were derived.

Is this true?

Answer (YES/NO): NO